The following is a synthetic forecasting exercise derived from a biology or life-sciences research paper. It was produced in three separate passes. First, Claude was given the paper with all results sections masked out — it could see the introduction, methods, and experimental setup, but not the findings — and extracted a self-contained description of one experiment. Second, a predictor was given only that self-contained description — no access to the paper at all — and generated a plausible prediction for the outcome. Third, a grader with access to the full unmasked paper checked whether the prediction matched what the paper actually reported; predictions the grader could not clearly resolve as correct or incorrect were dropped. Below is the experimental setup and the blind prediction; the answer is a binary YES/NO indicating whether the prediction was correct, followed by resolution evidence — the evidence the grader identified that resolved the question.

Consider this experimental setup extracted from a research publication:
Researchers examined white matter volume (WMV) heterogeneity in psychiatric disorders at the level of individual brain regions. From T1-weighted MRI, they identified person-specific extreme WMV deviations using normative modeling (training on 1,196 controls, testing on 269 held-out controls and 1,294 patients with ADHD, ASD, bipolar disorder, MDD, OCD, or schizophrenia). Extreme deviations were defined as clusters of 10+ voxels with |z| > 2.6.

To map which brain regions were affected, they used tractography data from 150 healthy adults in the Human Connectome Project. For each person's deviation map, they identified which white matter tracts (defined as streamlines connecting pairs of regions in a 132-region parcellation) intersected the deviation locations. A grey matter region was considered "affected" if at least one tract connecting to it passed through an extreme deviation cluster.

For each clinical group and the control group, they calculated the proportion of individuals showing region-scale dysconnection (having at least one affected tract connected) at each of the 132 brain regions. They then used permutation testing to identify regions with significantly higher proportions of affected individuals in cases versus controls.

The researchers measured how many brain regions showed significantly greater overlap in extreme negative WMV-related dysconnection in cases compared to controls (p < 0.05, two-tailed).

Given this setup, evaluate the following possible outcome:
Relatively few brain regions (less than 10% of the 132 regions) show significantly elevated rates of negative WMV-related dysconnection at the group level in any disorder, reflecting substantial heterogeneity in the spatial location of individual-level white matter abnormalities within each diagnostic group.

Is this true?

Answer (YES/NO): NO